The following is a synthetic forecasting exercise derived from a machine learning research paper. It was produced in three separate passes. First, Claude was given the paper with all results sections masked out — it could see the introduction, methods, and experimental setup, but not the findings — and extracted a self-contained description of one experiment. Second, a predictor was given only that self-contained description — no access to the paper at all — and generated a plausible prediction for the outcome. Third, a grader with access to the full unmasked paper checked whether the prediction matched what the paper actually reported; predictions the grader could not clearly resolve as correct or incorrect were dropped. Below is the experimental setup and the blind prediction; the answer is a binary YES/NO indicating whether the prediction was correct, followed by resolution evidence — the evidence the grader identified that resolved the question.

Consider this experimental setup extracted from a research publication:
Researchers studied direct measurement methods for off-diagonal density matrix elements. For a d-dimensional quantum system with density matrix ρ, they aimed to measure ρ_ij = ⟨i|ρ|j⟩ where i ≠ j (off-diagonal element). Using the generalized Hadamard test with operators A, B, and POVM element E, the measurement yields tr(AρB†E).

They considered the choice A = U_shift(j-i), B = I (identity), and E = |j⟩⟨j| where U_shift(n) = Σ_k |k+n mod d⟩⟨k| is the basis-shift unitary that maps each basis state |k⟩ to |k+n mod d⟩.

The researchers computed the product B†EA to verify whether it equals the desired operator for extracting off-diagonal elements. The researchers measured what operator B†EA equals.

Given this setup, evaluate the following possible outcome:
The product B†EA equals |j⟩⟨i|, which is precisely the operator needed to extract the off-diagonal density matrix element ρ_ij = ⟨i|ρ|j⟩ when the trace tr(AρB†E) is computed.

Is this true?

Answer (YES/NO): YES